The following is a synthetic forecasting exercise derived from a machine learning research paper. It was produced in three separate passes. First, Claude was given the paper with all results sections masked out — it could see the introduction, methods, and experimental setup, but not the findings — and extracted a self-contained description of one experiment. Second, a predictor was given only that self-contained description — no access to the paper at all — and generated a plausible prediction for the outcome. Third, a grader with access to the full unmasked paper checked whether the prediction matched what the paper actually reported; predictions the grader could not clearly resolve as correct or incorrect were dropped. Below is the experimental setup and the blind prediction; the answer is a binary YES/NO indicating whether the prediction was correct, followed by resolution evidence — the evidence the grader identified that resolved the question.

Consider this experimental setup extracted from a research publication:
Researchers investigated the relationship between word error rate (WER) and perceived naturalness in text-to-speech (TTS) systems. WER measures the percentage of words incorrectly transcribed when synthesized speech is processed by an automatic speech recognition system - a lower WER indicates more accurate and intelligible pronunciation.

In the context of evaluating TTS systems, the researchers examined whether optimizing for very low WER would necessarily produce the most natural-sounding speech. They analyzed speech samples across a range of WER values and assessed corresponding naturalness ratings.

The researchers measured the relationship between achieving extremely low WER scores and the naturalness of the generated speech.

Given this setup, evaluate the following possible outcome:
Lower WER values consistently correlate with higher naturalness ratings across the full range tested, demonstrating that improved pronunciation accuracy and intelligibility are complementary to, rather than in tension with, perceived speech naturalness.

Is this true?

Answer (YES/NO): NO